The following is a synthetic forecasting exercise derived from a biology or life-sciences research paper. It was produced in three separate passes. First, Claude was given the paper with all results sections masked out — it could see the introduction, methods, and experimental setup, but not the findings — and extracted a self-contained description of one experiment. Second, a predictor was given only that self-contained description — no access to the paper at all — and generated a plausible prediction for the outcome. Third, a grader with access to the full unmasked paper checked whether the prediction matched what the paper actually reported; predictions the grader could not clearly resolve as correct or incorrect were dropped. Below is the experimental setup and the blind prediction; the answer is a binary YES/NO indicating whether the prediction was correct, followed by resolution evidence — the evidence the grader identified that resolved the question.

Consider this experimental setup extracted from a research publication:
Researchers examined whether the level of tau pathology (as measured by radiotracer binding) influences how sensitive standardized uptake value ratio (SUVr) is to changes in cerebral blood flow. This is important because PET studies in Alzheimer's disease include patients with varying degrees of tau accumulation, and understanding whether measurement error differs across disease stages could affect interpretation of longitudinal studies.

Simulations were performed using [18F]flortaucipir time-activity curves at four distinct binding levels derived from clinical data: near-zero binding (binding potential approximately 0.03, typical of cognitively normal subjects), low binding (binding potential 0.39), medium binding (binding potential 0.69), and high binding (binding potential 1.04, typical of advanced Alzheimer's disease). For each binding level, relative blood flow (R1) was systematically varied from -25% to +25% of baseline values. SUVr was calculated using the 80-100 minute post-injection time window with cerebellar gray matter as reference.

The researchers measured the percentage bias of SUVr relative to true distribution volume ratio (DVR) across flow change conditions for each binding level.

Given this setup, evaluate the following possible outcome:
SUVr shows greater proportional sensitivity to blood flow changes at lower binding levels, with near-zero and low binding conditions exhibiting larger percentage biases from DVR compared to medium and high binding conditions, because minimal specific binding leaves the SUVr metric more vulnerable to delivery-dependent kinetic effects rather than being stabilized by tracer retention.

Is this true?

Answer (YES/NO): YES